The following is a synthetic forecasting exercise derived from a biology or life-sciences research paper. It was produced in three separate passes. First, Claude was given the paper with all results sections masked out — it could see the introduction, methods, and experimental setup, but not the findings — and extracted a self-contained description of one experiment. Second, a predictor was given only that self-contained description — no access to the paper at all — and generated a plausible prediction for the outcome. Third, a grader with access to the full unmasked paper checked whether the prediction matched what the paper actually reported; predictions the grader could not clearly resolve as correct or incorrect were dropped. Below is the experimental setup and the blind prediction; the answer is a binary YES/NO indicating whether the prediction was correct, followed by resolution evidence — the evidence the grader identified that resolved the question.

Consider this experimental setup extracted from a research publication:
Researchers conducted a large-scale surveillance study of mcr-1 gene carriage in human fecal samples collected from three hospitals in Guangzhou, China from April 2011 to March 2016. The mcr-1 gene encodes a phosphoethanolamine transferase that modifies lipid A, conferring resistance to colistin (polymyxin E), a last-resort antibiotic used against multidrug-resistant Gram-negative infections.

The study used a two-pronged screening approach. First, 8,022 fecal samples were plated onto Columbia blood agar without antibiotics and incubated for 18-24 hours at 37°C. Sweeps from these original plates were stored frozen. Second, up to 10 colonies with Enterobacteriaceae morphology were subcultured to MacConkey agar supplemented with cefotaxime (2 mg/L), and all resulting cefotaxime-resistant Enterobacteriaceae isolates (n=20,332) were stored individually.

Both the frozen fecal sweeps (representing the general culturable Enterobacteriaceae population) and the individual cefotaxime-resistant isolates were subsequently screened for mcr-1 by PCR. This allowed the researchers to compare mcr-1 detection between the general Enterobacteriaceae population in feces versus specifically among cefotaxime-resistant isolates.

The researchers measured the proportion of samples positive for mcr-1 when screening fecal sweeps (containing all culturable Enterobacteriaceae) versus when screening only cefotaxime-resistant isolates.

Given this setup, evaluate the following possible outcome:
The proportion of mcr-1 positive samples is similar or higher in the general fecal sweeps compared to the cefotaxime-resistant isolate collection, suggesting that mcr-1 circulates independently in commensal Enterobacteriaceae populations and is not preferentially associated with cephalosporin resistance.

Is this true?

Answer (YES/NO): YES